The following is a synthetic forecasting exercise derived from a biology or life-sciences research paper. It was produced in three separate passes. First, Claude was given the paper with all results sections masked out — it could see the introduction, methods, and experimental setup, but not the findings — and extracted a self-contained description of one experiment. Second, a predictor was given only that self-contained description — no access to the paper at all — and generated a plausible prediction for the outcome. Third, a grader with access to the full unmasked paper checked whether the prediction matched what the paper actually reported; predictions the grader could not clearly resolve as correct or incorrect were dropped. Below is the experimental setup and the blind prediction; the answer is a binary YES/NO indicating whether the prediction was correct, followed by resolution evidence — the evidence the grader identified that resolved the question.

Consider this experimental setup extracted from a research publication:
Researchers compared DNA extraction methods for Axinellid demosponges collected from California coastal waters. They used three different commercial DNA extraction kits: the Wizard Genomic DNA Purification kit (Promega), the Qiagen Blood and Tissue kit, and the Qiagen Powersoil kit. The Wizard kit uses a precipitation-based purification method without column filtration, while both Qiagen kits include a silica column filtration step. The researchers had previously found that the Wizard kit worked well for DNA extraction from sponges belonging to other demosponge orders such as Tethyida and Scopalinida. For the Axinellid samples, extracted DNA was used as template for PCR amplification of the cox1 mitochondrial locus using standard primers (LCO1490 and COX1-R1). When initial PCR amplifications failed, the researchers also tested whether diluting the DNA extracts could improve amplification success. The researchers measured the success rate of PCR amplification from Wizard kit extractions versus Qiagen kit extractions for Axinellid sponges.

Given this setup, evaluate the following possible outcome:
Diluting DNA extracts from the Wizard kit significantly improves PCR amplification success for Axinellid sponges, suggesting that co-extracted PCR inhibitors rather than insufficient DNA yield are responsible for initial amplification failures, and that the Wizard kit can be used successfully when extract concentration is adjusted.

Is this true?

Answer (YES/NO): NO